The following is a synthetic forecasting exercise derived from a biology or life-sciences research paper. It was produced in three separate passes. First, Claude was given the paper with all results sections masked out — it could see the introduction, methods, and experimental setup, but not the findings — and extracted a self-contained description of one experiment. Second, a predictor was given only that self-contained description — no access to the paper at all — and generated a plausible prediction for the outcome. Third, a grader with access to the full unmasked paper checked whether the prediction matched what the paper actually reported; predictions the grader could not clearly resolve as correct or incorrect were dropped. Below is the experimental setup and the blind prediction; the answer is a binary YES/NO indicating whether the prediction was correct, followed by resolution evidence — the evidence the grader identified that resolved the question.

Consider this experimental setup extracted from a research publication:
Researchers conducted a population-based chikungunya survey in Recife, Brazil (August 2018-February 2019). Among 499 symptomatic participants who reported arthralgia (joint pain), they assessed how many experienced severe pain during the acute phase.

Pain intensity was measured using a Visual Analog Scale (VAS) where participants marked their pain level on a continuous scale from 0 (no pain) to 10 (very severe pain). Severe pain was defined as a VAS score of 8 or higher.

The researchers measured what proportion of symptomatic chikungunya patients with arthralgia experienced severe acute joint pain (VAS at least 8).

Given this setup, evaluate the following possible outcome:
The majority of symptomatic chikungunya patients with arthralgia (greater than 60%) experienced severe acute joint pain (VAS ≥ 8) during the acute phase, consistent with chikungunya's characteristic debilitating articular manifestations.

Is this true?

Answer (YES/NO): YES